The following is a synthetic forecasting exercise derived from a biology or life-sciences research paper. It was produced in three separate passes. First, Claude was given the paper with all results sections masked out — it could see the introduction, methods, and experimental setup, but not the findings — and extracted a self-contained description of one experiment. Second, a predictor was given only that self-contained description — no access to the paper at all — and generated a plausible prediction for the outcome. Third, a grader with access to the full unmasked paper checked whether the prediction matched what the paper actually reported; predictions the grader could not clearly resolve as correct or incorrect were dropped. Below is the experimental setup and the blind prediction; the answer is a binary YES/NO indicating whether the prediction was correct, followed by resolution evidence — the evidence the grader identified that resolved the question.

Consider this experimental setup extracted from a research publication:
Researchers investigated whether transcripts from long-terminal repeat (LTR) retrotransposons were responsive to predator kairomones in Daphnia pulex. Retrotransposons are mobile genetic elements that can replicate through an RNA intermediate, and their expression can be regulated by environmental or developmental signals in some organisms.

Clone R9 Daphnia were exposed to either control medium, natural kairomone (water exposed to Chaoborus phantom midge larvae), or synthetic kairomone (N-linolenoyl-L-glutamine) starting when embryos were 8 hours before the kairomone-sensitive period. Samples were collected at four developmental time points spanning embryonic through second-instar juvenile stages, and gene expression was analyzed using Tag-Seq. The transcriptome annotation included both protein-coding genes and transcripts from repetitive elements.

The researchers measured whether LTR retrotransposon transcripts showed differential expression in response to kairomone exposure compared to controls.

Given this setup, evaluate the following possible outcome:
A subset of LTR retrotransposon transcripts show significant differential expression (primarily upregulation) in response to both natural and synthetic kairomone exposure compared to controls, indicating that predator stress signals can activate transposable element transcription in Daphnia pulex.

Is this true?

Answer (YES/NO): YES